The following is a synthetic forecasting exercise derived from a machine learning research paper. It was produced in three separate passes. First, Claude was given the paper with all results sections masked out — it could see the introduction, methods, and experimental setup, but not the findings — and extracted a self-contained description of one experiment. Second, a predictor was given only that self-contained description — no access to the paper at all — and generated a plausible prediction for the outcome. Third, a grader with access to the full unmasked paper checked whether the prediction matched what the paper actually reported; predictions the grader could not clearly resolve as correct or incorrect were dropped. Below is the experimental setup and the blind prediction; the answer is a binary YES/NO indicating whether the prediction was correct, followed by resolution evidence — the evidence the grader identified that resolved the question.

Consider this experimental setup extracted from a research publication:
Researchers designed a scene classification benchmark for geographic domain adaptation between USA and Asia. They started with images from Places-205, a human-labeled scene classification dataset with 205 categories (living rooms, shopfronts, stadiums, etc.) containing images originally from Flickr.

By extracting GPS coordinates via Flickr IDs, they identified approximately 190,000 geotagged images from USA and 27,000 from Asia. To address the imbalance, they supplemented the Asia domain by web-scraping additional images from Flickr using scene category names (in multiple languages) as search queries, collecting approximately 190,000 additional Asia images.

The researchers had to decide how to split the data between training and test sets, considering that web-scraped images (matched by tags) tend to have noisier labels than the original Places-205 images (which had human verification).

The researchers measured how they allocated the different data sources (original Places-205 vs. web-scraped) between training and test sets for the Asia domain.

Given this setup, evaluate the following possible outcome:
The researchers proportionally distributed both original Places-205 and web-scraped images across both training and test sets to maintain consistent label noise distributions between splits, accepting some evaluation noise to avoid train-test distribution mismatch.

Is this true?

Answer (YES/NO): NO